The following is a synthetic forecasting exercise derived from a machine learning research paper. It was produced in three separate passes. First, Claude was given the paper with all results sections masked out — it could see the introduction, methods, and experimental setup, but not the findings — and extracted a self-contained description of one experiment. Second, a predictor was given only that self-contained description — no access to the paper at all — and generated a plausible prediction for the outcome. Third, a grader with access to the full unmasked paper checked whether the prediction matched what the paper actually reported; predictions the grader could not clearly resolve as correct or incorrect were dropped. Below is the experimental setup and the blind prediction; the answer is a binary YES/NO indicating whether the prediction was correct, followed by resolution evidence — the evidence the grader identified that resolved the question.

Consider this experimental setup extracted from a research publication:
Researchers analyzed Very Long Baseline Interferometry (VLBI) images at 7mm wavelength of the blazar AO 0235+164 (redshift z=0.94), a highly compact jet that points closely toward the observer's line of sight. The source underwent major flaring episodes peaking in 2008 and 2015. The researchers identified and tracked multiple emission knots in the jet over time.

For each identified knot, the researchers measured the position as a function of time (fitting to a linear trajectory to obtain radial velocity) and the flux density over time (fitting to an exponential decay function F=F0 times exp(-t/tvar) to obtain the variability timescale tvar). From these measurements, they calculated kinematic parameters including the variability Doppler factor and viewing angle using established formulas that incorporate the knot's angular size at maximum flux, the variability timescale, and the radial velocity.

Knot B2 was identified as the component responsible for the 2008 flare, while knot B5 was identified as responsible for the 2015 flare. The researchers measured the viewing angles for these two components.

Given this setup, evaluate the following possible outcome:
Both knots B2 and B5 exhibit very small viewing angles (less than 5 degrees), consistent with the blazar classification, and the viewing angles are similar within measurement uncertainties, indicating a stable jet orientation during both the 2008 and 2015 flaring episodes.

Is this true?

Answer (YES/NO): NO